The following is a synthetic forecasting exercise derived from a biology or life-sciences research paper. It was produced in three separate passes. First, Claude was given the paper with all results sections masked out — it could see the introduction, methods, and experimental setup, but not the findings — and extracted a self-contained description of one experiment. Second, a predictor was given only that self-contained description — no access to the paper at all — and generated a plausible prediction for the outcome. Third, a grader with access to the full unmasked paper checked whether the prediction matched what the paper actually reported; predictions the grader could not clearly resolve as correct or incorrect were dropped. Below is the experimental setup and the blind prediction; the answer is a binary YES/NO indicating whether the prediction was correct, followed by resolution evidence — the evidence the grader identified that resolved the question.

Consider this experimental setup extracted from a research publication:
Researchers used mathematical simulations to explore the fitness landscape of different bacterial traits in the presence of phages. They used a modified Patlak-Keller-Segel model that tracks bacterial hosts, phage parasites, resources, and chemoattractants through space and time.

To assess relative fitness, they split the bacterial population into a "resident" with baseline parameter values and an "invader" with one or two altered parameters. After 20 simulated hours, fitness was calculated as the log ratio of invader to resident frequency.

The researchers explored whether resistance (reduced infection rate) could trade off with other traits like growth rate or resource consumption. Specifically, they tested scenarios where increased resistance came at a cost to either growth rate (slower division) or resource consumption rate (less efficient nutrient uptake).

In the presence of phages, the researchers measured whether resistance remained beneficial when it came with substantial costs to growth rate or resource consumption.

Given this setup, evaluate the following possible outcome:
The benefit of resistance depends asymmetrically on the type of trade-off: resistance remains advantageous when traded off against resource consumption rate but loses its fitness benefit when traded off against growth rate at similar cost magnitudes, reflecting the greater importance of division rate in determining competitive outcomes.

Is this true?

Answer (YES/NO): NO